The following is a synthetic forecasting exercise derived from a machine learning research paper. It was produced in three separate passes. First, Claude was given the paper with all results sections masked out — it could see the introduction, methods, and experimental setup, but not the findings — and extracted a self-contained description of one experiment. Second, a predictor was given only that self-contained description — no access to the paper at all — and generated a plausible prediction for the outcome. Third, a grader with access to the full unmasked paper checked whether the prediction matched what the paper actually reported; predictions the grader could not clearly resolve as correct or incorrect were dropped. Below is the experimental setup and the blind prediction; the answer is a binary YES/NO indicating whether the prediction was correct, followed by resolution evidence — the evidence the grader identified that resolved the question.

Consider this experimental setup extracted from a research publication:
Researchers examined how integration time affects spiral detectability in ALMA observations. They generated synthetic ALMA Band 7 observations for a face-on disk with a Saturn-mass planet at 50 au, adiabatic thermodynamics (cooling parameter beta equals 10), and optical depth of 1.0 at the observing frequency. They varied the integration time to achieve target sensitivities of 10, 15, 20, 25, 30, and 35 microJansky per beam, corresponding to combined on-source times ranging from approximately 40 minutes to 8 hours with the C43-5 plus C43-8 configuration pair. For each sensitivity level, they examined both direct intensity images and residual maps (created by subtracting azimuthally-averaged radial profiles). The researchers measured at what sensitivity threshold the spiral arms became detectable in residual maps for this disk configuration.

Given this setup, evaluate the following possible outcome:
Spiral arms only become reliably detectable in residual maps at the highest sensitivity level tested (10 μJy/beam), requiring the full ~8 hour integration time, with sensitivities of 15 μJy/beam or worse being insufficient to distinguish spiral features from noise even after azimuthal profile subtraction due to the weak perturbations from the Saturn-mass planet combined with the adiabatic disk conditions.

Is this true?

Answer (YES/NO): NO